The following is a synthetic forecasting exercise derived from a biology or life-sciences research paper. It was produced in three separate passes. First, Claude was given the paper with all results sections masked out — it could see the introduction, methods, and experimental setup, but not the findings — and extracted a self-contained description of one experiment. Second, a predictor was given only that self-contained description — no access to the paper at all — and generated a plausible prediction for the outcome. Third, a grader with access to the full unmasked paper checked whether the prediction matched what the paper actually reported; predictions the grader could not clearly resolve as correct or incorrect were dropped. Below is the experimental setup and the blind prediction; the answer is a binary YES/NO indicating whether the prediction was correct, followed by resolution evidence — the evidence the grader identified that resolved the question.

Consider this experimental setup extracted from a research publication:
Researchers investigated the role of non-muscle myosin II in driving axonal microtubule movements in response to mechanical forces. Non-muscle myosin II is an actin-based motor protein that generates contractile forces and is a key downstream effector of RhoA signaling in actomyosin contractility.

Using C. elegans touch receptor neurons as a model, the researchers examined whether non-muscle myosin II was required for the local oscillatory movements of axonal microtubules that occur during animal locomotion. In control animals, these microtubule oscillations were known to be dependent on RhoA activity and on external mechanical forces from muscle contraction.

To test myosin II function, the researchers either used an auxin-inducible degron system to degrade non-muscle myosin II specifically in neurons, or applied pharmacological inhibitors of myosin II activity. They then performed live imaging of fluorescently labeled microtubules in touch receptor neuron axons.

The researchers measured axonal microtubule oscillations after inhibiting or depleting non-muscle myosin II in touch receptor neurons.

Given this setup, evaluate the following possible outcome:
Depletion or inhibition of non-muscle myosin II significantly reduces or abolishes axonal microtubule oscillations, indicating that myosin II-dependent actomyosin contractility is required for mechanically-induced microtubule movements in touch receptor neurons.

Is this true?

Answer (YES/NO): YES